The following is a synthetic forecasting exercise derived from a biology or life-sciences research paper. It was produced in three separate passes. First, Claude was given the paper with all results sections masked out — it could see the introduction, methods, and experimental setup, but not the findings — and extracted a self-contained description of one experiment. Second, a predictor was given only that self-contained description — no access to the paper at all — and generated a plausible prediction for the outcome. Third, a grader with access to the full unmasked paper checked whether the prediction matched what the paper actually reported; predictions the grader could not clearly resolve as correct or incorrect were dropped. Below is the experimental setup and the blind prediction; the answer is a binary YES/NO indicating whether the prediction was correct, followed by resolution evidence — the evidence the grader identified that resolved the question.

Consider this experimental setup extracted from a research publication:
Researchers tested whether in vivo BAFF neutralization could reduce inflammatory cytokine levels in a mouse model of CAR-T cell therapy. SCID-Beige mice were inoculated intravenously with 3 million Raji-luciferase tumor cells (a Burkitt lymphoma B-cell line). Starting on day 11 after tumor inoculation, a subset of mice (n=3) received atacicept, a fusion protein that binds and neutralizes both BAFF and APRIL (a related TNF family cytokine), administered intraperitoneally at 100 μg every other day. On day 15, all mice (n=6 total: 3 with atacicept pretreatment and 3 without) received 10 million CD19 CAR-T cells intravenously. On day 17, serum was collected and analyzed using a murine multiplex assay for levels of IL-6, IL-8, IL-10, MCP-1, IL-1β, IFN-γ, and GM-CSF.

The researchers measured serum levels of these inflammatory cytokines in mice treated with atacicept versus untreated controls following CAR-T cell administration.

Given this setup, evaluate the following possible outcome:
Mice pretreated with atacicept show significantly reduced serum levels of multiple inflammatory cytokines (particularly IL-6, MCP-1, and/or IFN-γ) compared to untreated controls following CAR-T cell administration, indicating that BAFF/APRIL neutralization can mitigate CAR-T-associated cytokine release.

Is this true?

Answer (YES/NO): NO